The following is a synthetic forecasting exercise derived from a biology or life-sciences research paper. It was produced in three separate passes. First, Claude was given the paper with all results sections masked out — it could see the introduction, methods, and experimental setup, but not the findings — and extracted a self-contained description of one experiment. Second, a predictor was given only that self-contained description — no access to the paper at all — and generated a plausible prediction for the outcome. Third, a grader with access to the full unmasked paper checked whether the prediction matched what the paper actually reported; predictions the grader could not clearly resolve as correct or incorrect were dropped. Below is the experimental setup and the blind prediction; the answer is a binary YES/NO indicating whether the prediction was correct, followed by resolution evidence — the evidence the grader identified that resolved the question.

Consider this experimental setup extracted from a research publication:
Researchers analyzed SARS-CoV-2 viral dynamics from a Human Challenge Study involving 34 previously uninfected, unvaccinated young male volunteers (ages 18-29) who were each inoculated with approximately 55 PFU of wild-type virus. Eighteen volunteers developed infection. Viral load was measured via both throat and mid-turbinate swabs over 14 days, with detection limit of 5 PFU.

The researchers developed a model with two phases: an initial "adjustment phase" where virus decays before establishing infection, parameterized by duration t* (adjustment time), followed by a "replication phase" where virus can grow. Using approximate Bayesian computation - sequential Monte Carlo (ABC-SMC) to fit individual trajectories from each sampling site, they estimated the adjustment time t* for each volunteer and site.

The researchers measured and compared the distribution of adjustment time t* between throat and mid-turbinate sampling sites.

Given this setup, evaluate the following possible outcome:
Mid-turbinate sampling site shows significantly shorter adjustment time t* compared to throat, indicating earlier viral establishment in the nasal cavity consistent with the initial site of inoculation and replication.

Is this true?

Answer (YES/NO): NO